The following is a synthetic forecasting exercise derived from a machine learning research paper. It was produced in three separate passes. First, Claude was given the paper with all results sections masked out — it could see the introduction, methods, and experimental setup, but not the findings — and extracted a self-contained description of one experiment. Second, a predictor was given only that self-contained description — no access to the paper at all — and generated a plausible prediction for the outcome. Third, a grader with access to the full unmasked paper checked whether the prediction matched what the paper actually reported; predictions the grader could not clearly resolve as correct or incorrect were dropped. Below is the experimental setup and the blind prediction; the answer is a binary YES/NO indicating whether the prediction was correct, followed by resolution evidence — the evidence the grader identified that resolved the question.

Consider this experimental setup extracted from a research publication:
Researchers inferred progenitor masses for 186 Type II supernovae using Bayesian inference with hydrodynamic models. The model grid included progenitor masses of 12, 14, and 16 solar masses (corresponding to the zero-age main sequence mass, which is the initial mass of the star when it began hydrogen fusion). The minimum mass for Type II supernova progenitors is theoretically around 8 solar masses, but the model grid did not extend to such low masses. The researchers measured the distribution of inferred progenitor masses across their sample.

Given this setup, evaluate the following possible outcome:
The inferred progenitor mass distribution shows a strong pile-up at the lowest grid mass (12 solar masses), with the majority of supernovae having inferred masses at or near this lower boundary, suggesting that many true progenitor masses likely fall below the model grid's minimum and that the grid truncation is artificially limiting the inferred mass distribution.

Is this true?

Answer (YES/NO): YES